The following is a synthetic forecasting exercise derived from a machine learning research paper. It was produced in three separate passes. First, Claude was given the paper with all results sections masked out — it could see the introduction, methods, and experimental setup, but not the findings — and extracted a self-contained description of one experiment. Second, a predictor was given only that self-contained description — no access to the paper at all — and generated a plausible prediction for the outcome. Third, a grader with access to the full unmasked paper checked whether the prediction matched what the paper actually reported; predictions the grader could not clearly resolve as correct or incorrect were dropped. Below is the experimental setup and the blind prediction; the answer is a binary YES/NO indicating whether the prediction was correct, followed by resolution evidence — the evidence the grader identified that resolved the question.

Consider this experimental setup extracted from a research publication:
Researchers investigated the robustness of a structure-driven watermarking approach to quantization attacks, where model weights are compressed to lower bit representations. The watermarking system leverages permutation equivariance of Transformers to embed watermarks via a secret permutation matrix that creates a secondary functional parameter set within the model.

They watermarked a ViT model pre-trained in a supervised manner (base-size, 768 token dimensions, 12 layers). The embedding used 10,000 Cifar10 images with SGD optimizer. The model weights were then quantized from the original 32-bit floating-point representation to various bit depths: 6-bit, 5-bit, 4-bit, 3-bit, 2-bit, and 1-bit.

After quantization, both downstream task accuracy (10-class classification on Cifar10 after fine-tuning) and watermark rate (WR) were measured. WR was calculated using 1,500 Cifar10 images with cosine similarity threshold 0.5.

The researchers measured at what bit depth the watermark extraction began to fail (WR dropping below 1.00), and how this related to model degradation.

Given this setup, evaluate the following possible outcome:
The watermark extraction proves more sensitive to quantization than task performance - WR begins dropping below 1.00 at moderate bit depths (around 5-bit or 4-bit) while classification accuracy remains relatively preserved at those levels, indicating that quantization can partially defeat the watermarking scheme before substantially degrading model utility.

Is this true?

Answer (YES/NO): NO